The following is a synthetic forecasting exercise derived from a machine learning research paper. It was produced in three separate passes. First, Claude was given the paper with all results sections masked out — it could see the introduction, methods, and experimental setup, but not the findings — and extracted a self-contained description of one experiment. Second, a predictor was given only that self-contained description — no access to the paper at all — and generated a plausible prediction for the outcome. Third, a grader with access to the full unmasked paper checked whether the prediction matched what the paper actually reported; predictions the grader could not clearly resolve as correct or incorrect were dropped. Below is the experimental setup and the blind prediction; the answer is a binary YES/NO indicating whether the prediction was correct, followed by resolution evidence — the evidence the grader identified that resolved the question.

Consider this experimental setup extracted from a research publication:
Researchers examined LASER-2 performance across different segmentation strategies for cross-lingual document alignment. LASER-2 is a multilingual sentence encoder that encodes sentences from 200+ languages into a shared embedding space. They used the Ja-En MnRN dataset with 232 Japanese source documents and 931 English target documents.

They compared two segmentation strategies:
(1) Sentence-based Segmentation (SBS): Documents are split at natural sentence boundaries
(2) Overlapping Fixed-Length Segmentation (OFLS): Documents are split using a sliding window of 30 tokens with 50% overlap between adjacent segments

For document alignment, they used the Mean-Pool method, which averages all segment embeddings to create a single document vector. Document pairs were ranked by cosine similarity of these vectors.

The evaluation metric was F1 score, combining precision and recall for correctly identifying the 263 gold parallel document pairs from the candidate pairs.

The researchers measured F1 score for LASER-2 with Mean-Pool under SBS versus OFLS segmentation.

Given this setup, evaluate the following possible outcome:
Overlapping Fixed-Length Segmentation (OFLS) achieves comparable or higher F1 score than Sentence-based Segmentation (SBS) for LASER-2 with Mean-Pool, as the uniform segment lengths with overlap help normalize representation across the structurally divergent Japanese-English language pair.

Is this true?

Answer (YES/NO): NO